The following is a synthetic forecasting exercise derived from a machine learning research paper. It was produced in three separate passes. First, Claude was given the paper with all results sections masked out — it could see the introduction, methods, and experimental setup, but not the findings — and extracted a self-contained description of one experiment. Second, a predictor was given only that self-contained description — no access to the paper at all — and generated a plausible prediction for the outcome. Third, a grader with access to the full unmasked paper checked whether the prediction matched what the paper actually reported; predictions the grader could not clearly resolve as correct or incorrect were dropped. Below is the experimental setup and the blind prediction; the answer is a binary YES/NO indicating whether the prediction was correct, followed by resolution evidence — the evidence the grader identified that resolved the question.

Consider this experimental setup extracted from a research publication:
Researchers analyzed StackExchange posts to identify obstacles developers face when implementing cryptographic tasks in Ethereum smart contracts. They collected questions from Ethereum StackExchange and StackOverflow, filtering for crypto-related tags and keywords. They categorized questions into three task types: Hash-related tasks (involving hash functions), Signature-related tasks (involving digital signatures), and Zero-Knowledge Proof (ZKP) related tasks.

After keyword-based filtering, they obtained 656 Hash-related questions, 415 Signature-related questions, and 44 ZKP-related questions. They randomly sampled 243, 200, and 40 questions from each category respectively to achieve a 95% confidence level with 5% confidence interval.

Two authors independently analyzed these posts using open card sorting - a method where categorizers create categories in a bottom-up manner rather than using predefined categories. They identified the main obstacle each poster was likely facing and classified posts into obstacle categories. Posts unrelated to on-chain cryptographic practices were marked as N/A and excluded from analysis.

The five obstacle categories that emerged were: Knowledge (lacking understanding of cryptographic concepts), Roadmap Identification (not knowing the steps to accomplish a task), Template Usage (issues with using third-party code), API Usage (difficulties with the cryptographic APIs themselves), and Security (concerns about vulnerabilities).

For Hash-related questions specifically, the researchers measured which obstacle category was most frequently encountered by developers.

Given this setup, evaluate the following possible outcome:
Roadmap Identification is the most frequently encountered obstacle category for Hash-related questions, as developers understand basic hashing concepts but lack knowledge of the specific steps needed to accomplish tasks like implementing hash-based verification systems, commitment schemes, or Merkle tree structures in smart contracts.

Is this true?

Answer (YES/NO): NO